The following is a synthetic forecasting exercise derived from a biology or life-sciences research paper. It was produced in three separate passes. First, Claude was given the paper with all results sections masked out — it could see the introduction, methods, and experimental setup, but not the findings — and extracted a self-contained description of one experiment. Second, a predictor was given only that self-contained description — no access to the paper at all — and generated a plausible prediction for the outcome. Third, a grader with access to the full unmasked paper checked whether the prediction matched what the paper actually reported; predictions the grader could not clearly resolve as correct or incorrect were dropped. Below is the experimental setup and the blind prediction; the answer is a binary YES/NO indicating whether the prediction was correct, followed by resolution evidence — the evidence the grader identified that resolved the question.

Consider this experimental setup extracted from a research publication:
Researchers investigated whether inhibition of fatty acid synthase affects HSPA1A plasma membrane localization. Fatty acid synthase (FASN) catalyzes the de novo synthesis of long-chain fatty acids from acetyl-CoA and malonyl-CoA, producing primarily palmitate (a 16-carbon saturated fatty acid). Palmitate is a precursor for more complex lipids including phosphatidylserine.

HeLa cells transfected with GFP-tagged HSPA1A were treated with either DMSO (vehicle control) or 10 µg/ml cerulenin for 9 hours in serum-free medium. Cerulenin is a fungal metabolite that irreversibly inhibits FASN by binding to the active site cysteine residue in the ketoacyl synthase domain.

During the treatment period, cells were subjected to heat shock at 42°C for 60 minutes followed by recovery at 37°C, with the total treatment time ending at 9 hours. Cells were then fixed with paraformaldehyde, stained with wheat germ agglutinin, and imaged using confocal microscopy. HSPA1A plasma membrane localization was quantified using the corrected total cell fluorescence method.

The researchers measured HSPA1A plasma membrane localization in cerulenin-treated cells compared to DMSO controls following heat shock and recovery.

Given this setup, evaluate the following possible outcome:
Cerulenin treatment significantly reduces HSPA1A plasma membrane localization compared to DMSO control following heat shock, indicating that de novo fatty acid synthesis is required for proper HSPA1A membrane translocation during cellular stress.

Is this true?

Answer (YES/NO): NO